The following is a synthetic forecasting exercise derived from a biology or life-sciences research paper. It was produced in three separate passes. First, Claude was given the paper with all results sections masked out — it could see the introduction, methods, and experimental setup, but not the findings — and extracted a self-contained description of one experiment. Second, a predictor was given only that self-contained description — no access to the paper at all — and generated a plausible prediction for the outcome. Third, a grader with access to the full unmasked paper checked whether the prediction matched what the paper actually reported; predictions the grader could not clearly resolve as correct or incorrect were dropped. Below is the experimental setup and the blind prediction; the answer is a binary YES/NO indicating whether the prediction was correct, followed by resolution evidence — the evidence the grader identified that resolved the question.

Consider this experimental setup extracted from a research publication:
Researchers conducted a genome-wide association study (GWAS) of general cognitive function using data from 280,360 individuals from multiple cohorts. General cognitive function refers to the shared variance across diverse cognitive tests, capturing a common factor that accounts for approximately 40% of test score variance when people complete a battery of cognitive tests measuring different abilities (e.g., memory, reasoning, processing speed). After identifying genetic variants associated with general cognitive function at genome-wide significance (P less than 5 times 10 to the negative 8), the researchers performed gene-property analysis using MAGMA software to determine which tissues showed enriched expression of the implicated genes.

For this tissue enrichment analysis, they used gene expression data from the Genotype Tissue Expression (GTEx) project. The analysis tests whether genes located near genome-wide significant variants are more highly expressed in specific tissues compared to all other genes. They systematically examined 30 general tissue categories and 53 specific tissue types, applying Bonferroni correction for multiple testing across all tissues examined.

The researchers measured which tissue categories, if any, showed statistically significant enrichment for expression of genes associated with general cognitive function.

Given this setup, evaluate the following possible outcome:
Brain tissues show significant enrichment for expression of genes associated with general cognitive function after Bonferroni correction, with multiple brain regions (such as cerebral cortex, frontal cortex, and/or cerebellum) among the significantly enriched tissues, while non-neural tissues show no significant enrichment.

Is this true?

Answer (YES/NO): NO